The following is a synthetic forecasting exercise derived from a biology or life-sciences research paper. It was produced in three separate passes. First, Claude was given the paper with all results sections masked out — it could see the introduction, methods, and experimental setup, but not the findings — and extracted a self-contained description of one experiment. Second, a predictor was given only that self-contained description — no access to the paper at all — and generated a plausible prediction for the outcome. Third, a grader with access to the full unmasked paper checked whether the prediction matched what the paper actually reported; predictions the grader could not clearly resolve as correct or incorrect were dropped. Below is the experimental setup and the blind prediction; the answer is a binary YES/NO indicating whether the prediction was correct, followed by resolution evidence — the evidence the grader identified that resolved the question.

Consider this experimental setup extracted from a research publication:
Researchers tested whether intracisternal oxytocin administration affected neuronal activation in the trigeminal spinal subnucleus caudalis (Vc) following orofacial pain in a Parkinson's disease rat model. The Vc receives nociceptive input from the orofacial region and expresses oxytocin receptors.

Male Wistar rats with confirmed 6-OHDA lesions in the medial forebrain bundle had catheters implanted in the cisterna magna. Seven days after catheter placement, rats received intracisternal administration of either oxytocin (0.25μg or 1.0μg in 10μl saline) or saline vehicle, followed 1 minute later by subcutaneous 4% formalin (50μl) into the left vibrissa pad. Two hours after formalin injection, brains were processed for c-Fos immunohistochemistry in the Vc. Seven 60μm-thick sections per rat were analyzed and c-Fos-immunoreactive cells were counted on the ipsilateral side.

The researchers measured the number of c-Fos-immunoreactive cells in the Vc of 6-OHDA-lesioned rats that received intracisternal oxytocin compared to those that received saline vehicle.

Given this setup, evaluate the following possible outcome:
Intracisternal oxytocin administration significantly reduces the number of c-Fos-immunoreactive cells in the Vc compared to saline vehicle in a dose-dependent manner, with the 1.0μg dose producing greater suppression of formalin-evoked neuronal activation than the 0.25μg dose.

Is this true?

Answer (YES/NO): NO